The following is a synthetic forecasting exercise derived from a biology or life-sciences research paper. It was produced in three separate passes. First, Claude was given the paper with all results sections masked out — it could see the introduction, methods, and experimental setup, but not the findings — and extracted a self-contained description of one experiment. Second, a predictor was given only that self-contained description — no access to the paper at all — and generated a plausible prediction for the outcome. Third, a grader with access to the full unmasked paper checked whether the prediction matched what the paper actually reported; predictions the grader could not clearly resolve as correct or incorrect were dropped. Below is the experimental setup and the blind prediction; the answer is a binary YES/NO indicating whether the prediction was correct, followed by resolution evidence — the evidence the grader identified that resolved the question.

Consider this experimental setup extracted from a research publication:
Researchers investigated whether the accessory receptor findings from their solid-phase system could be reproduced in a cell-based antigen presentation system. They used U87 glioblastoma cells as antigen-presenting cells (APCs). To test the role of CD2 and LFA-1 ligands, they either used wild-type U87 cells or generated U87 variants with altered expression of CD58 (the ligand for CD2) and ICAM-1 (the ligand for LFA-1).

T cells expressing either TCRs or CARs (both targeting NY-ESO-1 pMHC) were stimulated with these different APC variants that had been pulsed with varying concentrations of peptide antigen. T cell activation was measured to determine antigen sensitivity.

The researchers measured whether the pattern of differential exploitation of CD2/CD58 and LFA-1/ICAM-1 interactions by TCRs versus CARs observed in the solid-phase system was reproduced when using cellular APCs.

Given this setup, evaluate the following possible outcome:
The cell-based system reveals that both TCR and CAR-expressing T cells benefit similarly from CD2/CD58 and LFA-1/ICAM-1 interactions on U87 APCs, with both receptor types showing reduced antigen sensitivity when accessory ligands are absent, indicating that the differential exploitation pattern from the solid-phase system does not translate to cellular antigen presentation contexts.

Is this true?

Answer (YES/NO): NO